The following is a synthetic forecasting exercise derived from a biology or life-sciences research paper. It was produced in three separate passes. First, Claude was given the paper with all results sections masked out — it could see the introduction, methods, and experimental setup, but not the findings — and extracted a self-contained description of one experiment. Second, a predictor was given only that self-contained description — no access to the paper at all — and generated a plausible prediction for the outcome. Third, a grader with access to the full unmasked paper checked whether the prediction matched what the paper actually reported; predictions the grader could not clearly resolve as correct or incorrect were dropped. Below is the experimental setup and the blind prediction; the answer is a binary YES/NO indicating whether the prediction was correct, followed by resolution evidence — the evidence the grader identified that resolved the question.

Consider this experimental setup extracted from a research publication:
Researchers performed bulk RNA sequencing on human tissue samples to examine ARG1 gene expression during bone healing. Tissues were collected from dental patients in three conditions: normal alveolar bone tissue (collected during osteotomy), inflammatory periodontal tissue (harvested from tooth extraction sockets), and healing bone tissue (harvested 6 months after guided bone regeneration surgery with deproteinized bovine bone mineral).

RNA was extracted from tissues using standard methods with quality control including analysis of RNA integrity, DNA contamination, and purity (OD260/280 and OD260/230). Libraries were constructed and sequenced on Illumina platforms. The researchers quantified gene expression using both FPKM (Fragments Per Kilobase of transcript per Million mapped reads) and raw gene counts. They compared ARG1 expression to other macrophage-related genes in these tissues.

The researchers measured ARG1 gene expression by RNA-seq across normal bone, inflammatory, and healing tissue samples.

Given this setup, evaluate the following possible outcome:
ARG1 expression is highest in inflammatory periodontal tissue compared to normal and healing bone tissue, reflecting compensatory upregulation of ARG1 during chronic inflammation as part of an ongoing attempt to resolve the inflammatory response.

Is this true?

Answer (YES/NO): NO